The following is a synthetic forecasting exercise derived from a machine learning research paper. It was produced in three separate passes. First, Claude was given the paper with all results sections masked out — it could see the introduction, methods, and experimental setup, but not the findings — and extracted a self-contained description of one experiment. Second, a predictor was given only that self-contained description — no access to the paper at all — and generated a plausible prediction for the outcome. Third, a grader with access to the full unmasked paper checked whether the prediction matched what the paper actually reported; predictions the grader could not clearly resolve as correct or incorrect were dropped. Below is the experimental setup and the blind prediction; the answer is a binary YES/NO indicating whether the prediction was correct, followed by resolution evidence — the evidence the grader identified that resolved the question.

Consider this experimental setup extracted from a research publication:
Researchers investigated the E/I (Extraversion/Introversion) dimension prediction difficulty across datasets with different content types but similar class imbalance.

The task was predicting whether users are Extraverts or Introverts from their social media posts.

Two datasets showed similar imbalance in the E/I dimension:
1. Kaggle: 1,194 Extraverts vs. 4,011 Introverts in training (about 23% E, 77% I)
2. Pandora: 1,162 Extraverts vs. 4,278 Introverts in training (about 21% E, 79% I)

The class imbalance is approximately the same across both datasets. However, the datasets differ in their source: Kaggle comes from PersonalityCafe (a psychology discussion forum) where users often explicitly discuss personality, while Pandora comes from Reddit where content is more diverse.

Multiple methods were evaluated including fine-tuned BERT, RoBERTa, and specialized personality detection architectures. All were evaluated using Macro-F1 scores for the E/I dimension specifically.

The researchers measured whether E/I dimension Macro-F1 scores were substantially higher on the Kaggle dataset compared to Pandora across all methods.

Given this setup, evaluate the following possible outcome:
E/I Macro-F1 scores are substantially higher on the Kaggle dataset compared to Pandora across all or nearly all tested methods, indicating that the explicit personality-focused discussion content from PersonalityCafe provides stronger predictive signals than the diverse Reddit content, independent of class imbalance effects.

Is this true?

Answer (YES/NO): YES